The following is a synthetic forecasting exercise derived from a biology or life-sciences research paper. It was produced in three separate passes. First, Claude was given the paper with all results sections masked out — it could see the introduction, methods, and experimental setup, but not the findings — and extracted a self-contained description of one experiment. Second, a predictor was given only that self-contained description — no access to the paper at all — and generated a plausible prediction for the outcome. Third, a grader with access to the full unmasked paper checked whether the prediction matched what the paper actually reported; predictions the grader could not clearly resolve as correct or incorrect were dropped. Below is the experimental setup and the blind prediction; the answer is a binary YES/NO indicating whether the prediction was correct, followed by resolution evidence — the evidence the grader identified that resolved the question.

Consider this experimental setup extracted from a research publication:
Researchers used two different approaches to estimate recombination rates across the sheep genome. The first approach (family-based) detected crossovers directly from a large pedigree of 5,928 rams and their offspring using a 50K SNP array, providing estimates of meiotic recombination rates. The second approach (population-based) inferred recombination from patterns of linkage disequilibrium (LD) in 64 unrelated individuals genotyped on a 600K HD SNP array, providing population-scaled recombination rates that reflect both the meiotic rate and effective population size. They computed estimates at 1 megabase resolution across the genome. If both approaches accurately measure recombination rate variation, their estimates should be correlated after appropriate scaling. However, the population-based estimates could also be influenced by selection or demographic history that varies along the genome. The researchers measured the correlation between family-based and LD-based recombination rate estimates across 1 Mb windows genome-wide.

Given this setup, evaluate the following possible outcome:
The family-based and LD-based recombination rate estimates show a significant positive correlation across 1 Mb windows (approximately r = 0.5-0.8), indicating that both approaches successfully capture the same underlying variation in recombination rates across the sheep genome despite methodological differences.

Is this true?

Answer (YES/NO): YES